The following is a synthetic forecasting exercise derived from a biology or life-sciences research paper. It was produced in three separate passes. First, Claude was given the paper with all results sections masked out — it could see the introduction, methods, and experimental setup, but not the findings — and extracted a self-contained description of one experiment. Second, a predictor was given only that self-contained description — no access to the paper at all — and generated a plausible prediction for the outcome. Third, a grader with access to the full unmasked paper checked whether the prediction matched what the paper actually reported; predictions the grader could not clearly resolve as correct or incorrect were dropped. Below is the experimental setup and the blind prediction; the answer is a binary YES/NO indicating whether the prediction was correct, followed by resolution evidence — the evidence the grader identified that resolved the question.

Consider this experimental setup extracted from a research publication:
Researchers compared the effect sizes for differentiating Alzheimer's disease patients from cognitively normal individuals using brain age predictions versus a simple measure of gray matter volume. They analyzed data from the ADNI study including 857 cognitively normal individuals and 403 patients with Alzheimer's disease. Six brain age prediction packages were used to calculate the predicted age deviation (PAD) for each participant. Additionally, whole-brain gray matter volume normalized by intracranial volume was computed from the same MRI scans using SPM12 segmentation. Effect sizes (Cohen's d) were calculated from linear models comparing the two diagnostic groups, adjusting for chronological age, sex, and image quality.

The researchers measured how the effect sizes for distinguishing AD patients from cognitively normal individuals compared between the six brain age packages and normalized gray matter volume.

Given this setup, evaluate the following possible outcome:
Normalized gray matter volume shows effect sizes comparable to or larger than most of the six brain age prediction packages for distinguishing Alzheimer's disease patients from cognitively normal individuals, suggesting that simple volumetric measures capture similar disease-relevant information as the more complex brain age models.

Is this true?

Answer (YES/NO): YES